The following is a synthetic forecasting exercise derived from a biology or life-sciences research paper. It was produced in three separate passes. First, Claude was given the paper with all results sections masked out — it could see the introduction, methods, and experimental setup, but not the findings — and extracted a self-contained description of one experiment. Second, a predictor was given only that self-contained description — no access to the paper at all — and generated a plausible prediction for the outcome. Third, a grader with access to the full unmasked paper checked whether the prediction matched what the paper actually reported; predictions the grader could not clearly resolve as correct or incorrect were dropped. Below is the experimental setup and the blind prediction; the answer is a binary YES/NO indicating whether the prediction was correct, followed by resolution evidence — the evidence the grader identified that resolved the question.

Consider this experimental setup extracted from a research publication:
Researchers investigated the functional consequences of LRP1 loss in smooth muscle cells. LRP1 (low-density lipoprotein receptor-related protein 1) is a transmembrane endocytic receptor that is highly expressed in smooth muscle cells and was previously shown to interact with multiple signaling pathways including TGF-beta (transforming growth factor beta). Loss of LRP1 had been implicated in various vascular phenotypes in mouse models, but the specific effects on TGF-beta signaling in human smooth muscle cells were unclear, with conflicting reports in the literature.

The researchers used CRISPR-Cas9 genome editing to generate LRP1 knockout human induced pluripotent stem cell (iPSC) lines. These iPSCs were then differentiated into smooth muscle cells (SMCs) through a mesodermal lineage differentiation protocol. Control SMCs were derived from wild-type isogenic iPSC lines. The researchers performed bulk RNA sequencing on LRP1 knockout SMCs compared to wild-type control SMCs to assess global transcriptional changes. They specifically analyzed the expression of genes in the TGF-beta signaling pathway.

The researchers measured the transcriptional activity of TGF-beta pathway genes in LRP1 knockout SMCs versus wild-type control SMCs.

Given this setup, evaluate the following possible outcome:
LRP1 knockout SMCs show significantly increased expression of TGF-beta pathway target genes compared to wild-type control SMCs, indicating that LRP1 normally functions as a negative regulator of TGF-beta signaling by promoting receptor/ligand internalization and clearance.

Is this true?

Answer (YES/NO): YES